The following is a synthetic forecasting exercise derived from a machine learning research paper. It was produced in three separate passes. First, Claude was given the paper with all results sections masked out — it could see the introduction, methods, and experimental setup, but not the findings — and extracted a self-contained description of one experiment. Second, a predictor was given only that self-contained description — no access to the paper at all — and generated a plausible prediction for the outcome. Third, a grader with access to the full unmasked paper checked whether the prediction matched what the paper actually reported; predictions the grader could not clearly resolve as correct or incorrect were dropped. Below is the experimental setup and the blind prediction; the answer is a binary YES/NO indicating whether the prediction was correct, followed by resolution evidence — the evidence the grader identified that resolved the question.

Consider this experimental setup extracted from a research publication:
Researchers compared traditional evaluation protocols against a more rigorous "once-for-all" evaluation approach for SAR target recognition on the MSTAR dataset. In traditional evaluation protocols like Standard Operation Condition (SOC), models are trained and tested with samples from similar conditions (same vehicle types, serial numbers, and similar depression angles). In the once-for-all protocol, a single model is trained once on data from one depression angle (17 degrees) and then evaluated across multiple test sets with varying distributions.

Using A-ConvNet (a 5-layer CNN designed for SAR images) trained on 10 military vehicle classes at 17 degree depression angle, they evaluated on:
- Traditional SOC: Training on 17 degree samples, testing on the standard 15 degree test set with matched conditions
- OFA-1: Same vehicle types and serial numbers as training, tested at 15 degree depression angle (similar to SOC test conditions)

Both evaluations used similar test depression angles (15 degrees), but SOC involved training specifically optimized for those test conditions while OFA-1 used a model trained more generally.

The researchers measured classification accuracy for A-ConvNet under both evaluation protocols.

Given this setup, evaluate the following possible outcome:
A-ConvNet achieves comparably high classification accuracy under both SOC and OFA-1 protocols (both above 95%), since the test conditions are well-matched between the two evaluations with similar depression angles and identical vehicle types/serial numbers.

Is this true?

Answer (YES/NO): NO